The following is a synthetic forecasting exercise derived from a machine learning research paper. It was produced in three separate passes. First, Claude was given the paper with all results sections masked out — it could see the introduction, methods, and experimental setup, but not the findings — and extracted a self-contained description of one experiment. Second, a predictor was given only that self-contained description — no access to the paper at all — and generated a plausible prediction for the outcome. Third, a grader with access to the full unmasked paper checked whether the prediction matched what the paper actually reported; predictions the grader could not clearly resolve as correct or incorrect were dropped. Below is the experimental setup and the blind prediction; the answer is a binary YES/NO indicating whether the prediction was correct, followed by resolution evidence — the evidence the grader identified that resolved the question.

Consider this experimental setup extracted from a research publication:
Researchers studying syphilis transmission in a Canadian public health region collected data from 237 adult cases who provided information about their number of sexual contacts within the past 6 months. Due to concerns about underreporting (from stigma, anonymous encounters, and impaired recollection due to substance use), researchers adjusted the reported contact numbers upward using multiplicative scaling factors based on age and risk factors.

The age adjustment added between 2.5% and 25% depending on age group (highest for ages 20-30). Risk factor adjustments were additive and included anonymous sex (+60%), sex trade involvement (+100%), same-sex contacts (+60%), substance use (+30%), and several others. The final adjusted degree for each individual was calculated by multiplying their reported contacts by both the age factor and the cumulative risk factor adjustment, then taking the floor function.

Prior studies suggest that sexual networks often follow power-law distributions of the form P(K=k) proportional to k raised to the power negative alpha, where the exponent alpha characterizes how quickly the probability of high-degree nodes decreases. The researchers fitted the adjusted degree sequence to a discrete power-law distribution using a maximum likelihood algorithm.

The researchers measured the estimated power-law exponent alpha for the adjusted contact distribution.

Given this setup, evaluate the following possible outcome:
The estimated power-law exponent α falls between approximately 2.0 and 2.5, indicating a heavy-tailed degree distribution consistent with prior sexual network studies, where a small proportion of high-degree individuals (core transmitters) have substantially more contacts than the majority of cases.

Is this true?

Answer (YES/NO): NO